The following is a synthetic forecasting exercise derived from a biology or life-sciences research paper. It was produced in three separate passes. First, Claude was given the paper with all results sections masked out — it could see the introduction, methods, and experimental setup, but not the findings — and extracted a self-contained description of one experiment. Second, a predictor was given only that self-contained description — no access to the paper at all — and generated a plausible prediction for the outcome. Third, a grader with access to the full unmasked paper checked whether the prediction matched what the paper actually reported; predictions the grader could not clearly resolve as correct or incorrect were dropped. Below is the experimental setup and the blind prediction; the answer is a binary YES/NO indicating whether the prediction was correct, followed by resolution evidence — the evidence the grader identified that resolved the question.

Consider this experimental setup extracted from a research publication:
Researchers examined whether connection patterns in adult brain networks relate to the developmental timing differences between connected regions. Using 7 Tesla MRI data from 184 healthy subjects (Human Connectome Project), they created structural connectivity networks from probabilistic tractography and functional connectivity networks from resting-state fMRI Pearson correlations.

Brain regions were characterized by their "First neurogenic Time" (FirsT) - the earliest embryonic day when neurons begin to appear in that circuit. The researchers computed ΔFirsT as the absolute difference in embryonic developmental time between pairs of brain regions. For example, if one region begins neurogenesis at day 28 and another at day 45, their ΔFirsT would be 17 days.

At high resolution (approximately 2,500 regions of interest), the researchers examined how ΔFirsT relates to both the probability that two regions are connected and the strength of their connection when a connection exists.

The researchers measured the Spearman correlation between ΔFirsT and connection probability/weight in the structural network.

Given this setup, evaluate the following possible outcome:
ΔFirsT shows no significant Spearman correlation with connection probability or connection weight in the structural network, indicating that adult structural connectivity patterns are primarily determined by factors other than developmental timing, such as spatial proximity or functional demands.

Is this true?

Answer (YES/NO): NO